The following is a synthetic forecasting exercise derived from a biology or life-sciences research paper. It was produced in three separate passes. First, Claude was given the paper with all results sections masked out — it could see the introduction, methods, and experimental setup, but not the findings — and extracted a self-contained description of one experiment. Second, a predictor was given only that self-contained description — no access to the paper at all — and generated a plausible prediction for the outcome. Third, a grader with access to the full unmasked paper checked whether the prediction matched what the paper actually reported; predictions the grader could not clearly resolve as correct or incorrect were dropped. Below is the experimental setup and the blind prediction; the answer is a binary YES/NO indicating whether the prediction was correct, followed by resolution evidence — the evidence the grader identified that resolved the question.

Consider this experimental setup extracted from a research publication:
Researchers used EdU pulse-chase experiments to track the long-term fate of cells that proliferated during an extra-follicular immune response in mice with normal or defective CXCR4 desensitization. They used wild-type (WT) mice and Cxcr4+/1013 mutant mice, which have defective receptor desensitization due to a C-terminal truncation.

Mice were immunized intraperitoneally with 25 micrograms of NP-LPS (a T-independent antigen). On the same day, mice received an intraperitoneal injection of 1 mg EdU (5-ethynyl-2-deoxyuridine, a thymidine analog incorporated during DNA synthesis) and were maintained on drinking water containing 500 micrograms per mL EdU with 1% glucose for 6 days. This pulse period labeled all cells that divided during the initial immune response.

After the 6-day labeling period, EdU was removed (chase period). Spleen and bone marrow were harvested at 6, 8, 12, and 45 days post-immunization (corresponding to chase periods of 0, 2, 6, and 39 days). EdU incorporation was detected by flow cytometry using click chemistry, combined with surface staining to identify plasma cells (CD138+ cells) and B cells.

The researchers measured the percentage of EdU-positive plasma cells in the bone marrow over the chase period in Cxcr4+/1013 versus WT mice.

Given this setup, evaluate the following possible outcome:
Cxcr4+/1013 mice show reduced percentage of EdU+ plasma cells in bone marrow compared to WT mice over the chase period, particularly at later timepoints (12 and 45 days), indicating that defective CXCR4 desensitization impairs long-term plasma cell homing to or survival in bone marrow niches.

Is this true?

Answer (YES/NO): NO